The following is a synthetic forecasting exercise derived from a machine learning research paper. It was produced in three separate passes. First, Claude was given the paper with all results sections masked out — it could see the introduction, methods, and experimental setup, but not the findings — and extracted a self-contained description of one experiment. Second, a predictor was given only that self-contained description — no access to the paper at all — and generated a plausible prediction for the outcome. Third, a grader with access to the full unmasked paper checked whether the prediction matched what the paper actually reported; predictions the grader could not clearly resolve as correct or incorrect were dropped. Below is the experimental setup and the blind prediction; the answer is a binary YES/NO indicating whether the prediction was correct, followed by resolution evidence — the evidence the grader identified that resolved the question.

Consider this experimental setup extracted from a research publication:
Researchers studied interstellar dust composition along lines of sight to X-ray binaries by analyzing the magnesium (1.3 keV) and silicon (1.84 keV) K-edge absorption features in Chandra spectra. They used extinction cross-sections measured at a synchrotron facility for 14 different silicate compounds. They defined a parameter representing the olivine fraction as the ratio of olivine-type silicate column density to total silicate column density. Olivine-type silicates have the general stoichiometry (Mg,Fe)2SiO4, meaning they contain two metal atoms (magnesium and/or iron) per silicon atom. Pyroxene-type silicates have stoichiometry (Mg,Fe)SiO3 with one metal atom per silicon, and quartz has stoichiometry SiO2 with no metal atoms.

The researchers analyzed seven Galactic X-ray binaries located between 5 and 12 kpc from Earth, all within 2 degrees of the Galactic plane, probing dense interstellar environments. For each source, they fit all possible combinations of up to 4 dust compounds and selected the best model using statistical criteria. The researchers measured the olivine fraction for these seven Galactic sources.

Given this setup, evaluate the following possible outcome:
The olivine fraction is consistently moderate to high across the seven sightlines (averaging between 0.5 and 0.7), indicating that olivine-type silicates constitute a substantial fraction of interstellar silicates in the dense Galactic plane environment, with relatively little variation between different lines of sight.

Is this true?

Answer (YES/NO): NO